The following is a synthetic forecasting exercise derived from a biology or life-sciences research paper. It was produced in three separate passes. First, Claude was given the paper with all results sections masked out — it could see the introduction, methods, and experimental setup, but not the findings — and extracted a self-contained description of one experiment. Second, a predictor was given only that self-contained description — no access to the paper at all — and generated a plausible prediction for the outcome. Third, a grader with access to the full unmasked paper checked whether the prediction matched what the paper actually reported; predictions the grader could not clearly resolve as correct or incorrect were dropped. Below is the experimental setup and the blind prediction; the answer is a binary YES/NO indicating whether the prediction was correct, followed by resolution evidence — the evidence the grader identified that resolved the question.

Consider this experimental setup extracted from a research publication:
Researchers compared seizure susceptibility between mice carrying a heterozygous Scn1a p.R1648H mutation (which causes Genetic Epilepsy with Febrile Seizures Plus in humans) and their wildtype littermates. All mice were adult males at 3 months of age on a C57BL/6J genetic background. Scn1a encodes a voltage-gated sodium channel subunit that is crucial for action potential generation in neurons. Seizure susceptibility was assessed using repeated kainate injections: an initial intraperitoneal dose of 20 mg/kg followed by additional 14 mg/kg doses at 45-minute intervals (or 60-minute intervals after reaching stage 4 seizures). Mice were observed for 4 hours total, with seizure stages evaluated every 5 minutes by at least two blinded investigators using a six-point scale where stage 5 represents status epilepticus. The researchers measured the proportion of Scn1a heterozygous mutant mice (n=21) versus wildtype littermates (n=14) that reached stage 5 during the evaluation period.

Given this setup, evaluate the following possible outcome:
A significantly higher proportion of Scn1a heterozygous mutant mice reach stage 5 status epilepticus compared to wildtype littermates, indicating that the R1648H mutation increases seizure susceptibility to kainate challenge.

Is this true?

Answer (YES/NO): NO